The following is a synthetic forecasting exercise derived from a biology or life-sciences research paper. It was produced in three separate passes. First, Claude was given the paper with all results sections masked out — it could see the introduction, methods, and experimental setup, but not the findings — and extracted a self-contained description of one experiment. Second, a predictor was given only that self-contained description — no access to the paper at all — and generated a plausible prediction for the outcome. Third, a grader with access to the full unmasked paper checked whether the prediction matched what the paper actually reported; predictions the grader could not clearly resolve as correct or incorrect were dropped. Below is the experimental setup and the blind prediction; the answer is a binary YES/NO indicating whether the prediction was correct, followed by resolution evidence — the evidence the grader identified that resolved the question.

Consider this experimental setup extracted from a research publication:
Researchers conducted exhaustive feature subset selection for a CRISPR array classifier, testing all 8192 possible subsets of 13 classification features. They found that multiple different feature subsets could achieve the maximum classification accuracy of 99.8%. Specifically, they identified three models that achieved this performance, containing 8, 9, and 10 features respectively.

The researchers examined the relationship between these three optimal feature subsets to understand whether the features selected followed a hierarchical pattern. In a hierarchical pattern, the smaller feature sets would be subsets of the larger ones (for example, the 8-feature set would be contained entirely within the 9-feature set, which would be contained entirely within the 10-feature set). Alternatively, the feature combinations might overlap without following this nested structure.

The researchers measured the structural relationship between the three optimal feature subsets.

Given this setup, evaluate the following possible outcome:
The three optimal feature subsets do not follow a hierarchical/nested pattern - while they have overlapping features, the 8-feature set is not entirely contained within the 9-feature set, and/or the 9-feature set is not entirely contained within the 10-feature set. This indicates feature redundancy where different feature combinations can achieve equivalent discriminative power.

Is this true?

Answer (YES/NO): YES